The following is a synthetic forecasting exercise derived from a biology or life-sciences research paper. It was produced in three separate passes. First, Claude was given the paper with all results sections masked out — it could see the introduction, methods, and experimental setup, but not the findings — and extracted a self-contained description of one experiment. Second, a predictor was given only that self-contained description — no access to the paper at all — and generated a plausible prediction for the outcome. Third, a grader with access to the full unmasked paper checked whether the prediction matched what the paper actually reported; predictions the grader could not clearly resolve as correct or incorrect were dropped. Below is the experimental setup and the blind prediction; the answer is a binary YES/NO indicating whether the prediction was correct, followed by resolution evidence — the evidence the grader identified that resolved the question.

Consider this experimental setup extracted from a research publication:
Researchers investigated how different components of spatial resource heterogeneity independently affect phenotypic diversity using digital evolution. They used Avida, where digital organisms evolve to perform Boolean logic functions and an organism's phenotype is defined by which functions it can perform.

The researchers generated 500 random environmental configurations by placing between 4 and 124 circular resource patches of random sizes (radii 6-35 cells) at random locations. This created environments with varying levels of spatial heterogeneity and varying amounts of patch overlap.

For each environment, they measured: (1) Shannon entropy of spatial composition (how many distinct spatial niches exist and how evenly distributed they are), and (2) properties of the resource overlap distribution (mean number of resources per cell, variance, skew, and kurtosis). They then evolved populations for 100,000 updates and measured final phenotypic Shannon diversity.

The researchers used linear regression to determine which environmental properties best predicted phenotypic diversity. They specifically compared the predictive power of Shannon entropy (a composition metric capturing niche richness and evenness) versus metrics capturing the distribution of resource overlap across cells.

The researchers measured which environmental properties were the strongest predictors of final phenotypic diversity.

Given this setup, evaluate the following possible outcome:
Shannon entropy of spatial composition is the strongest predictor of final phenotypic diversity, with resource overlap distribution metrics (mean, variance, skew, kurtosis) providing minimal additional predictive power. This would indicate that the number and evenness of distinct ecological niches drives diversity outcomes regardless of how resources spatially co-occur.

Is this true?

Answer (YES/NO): YES